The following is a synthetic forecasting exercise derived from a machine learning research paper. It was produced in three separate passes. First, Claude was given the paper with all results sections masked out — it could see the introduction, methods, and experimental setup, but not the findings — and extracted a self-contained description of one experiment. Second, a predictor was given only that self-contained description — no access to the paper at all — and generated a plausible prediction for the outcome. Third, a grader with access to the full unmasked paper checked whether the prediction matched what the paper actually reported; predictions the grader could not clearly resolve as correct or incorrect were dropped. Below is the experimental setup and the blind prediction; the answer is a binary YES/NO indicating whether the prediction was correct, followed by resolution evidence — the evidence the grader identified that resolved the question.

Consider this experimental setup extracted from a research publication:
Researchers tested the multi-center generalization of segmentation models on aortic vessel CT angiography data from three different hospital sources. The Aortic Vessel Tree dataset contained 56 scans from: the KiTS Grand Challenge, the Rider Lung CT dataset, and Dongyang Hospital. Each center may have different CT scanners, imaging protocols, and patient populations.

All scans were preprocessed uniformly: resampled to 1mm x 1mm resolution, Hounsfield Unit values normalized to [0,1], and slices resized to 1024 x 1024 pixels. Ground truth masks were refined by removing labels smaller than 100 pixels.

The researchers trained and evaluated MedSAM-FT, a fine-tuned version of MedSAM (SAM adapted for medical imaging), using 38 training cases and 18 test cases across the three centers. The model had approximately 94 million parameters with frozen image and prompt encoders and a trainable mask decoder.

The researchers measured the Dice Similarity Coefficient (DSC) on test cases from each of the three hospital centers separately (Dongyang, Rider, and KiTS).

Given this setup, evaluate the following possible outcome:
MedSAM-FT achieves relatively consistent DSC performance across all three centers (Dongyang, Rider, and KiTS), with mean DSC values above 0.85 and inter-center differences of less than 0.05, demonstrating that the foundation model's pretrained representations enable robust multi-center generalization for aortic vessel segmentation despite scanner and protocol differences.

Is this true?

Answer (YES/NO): YES